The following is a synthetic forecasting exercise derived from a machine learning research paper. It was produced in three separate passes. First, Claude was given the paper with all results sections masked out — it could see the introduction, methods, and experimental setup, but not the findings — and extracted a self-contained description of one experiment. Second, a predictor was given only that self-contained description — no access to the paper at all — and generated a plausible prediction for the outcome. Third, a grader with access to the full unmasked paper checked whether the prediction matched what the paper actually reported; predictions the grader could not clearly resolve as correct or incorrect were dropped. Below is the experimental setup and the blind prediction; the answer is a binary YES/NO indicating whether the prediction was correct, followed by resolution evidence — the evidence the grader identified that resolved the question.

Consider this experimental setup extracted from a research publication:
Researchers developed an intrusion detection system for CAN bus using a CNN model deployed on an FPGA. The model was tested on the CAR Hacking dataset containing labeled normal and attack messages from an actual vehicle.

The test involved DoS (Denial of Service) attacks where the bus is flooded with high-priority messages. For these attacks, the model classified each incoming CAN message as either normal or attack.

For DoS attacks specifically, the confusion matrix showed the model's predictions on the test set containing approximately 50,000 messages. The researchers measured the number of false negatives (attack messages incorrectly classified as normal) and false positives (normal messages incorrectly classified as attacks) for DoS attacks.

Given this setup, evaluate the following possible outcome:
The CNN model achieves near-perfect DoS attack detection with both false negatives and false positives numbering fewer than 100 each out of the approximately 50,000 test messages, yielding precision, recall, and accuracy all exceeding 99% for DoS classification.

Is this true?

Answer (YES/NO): YES